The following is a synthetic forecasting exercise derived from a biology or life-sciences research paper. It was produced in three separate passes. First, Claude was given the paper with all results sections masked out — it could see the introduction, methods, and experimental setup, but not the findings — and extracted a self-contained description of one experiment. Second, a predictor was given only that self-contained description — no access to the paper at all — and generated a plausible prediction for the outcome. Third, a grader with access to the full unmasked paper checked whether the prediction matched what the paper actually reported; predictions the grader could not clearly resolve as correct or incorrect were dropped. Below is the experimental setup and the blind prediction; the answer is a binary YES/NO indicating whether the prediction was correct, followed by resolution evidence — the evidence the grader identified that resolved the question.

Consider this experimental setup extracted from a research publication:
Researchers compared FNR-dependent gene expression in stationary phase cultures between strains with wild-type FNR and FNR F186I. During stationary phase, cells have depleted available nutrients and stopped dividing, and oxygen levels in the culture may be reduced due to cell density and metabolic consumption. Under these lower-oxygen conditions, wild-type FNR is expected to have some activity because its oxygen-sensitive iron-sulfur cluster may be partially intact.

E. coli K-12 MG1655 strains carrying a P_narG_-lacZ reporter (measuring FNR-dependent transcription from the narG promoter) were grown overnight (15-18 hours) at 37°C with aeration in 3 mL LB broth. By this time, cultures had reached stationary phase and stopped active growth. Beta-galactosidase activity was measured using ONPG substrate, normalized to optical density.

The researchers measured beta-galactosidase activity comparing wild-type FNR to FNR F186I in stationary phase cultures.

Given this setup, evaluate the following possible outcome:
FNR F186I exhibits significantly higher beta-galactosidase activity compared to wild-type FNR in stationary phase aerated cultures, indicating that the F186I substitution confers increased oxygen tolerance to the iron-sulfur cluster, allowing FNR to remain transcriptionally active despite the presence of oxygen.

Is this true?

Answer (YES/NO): NO